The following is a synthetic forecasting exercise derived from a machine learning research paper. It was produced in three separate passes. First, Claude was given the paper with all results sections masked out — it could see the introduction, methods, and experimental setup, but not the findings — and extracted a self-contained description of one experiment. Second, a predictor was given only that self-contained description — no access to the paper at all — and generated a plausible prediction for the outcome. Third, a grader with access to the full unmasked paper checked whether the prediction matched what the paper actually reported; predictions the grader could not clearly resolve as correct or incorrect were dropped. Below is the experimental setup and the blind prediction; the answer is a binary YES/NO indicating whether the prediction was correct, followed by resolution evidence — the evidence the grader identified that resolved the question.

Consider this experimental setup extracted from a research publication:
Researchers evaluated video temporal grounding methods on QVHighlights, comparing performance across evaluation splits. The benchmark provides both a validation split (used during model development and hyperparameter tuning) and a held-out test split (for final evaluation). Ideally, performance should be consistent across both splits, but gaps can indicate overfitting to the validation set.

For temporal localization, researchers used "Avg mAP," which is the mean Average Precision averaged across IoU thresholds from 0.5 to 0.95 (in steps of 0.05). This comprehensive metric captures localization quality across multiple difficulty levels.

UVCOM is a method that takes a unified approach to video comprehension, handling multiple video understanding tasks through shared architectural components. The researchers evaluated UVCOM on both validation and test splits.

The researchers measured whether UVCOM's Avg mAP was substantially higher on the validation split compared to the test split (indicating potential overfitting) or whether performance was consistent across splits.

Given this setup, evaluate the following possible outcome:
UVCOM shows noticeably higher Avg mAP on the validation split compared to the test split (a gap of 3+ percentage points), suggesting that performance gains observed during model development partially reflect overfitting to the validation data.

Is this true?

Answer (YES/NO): NO